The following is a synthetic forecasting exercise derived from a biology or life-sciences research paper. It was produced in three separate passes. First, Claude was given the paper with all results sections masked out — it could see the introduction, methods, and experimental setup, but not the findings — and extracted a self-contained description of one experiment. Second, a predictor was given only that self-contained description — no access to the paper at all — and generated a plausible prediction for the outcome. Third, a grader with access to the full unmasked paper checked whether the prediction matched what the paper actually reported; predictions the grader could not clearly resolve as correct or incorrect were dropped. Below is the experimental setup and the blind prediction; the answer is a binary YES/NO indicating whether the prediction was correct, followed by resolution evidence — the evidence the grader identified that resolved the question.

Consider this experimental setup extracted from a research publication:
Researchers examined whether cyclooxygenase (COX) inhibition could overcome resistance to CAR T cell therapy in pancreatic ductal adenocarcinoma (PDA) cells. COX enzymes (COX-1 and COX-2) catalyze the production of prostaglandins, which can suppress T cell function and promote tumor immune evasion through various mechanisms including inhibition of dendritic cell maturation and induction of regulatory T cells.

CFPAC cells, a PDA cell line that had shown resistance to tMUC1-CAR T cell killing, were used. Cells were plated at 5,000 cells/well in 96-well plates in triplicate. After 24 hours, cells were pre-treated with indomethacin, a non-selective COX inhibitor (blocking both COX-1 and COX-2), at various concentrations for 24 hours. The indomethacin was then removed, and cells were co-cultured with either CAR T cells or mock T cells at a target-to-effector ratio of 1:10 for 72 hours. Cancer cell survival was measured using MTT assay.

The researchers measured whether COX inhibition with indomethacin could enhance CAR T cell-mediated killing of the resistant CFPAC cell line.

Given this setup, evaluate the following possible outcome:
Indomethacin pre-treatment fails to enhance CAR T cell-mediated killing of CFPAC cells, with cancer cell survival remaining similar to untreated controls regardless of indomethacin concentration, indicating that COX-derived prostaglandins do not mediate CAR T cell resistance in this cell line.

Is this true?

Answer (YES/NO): NO